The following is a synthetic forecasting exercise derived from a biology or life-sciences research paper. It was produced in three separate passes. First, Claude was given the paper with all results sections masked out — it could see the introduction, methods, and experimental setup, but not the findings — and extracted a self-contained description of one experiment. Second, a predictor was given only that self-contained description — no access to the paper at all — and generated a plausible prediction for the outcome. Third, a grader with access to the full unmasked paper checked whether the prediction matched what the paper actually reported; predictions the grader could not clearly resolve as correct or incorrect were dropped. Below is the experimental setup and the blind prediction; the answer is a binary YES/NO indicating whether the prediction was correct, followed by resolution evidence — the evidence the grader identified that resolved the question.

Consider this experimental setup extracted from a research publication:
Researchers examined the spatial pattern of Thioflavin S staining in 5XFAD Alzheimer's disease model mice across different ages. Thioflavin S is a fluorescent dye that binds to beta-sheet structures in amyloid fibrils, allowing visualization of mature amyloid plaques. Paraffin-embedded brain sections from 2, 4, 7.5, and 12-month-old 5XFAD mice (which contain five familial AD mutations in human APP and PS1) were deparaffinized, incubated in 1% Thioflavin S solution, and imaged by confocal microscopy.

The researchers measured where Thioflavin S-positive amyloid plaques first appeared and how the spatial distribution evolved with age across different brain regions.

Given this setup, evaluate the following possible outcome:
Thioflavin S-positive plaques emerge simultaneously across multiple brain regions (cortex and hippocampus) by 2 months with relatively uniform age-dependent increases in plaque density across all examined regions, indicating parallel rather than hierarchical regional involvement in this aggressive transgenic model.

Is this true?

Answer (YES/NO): NO